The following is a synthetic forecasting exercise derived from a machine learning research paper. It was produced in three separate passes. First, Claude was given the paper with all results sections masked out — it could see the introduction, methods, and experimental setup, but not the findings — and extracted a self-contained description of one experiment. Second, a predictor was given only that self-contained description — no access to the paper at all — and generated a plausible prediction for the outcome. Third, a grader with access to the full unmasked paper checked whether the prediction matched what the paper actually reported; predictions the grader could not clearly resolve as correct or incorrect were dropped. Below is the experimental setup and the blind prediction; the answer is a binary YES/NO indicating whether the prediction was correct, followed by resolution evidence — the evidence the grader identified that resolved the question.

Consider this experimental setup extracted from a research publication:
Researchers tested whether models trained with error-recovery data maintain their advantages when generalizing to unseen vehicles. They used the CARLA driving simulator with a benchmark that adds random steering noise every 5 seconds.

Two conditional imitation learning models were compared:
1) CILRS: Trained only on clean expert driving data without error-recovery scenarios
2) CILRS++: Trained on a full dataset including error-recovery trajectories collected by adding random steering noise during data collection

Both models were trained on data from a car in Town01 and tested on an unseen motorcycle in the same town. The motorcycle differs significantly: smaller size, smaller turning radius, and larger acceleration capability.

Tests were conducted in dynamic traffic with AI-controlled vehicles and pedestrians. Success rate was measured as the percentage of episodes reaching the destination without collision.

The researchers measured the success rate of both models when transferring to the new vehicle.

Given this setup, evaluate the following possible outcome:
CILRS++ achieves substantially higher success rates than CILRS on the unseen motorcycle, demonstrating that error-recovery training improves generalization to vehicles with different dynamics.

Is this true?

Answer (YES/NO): NO